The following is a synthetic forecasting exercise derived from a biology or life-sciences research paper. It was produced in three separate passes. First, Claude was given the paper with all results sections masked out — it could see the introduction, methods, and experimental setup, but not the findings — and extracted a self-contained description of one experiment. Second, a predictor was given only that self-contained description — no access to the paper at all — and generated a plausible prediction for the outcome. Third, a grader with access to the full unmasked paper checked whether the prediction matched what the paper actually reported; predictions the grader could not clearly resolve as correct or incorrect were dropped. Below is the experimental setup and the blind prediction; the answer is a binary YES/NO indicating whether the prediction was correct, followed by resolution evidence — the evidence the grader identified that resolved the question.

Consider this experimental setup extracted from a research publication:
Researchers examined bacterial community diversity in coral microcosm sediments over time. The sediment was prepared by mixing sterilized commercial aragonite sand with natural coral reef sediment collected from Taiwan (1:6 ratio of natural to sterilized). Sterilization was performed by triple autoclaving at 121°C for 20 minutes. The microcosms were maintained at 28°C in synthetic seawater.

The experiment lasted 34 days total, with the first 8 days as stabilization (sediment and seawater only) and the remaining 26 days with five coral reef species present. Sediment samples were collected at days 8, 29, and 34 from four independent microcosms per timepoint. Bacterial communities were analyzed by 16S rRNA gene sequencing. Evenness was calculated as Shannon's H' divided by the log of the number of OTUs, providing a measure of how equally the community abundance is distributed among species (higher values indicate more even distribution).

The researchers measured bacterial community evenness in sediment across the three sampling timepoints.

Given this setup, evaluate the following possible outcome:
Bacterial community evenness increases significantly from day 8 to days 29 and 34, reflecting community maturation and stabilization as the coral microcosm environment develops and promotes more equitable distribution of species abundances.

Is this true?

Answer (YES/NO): YES